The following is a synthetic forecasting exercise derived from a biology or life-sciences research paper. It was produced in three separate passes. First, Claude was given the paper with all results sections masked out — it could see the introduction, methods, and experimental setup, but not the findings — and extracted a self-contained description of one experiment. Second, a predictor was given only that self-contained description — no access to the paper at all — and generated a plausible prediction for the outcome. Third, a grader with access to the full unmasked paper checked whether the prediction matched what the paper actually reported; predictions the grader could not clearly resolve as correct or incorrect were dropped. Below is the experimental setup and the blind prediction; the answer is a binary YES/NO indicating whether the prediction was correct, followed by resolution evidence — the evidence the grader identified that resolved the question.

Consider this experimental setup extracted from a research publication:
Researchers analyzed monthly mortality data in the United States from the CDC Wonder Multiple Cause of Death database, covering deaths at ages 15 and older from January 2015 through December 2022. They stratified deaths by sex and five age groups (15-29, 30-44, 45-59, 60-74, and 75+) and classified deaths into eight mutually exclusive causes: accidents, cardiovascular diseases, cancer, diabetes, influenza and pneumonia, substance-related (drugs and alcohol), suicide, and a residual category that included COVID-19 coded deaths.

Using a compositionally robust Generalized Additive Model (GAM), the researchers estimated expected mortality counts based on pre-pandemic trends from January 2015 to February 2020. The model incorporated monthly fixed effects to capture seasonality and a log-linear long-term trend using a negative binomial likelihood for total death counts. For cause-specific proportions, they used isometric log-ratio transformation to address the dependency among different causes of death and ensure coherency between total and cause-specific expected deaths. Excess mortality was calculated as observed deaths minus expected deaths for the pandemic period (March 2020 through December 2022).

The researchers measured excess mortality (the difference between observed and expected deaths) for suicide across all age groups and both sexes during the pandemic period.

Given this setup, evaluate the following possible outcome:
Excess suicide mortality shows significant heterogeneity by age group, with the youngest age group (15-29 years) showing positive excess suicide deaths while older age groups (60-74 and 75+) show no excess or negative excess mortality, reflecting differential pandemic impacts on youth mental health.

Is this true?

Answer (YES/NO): NO